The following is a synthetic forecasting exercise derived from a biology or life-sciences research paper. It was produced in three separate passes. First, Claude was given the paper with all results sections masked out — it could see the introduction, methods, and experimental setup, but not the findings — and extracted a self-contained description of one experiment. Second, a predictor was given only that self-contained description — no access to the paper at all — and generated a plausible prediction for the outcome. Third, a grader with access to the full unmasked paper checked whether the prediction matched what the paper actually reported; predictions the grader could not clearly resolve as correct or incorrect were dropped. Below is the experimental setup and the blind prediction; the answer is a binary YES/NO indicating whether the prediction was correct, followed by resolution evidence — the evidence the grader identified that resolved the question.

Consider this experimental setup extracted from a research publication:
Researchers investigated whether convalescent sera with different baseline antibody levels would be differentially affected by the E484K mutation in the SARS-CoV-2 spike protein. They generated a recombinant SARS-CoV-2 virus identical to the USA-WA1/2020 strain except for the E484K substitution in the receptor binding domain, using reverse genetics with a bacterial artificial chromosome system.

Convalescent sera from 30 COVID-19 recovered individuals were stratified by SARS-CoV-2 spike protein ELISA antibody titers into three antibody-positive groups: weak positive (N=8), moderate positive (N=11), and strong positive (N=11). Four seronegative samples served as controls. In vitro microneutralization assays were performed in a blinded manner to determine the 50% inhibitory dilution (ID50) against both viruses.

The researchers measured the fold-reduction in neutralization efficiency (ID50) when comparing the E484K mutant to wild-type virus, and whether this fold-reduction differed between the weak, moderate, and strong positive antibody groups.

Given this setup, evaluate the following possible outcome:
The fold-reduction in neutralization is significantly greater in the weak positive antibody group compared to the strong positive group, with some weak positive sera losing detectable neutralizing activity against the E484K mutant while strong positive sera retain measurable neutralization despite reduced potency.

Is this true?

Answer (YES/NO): NO